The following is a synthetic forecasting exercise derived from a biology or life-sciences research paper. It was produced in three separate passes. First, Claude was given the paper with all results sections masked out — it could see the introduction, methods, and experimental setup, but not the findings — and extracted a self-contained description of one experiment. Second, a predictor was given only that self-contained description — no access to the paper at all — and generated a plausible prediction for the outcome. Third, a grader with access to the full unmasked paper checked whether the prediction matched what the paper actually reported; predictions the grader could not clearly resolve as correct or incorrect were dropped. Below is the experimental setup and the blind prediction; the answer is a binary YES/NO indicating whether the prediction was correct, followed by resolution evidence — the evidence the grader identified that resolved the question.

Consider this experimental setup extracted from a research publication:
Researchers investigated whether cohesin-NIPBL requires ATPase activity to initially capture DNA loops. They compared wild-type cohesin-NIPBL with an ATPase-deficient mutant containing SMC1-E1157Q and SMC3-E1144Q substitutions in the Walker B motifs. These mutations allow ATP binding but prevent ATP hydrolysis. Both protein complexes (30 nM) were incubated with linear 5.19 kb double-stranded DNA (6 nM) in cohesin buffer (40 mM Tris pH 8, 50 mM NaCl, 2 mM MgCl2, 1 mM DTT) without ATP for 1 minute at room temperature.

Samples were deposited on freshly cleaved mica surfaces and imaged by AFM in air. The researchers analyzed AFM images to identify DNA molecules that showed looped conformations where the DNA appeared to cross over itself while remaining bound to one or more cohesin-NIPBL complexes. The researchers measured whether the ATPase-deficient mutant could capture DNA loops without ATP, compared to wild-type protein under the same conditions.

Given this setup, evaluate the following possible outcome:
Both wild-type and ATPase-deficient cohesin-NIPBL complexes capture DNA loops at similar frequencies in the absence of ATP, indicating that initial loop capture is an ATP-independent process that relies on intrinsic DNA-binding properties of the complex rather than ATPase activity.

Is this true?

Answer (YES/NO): YES